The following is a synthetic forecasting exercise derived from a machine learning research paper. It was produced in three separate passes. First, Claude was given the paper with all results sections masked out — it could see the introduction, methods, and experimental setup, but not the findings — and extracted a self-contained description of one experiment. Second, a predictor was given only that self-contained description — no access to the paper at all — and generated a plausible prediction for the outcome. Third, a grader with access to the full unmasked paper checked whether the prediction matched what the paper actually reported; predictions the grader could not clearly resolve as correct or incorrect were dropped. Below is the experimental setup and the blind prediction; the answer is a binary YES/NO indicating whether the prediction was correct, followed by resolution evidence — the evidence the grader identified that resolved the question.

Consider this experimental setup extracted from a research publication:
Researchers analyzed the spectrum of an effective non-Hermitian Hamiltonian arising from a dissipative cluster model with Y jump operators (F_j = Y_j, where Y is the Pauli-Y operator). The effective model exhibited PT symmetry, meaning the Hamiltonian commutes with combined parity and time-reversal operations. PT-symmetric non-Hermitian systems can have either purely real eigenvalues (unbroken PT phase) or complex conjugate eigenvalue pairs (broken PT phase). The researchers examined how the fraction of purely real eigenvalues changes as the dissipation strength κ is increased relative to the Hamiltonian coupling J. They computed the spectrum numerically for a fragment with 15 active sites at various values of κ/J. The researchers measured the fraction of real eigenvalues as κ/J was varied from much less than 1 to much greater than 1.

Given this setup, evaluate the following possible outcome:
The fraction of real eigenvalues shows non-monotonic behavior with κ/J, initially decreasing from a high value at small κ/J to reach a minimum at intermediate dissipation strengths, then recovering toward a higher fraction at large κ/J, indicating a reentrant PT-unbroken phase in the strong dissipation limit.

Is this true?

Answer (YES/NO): NO